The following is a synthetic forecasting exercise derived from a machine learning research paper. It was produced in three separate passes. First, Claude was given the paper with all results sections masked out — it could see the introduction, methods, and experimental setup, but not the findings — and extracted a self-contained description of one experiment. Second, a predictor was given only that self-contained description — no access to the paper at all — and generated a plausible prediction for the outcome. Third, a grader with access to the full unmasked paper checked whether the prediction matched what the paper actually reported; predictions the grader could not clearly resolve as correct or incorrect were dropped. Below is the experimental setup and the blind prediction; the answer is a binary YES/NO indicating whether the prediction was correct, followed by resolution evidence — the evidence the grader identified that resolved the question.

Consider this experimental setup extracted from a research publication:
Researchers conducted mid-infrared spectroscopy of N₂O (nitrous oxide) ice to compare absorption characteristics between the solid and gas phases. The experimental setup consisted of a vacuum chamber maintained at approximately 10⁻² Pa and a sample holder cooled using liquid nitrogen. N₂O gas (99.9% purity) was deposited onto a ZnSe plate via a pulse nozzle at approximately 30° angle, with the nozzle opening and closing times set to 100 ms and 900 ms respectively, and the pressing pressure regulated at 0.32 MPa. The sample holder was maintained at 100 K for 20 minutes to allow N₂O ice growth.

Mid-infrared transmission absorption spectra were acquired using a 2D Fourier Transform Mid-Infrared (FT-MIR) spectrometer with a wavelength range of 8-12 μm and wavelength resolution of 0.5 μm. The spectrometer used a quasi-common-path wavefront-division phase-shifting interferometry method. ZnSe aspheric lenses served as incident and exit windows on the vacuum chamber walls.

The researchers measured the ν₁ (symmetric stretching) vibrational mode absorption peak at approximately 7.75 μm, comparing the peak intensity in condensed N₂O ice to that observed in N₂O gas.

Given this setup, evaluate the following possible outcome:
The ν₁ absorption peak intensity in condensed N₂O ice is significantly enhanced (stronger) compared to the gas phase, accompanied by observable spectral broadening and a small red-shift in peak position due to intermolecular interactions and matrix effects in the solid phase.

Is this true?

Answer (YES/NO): NO